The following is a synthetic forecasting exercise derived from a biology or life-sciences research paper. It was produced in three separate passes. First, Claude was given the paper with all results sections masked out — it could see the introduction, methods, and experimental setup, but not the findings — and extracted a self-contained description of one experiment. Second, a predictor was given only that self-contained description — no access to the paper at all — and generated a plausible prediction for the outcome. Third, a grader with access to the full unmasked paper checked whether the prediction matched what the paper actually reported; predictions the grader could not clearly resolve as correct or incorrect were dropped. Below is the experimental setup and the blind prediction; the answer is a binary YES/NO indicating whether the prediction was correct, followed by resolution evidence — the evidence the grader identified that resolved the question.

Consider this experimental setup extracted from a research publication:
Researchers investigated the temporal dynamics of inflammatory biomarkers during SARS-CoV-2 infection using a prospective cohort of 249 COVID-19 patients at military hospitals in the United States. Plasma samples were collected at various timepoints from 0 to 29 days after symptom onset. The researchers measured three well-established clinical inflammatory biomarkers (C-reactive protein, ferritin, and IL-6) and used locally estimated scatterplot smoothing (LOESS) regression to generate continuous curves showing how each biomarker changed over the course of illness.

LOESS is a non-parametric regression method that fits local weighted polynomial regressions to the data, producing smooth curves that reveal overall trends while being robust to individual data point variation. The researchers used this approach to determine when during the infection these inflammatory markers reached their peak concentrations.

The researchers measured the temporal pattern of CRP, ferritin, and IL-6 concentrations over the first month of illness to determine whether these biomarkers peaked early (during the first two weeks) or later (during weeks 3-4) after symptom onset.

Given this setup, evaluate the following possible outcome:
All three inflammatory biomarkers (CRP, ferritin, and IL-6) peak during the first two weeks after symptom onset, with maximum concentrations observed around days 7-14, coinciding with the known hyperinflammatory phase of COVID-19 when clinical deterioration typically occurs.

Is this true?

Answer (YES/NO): NO